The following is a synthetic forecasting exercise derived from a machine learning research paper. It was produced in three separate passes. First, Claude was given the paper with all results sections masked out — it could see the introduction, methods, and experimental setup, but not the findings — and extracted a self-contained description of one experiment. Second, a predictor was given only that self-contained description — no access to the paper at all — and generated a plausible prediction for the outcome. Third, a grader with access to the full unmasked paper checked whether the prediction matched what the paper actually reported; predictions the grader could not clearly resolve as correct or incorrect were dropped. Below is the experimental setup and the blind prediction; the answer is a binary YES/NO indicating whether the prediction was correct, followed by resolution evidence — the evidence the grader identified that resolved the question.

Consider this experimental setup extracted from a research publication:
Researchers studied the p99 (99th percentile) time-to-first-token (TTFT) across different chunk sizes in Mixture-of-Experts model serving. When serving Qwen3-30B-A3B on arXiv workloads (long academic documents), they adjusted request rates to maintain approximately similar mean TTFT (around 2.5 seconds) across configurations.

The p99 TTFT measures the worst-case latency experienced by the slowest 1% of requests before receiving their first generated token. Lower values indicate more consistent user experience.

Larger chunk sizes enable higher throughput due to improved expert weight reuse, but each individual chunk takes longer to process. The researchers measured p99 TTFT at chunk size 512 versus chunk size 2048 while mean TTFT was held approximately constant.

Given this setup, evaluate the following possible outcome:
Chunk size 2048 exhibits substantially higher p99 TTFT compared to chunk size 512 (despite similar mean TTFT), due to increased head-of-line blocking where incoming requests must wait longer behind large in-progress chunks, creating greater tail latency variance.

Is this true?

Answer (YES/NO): NO